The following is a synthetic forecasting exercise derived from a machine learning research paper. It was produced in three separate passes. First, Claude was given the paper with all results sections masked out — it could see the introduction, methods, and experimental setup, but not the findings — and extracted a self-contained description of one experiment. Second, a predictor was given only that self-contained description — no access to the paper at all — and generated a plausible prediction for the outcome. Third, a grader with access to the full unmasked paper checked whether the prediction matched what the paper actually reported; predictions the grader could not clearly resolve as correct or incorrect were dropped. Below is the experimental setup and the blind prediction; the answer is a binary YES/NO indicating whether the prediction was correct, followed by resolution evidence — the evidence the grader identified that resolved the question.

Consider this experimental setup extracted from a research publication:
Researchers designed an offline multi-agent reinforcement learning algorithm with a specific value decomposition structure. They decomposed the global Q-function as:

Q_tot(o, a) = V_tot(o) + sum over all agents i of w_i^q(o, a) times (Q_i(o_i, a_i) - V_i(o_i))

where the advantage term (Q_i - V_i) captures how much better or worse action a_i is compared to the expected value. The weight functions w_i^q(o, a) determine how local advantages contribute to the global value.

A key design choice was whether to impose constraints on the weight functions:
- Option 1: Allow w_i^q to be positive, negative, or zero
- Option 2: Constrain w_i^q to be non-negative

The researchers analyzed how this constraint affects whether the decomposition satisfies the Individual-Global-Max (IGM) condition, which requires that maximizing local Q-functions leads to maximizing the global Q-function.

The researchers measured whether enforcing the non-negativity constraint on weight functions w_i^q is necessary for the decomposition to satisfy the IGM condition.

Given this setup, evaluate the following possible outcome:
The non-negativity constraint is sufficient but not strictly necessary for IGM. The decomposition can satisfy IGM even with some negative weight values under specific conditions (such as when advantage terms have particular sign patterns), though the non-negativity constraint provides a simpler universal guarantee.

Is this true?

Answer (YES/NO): NO